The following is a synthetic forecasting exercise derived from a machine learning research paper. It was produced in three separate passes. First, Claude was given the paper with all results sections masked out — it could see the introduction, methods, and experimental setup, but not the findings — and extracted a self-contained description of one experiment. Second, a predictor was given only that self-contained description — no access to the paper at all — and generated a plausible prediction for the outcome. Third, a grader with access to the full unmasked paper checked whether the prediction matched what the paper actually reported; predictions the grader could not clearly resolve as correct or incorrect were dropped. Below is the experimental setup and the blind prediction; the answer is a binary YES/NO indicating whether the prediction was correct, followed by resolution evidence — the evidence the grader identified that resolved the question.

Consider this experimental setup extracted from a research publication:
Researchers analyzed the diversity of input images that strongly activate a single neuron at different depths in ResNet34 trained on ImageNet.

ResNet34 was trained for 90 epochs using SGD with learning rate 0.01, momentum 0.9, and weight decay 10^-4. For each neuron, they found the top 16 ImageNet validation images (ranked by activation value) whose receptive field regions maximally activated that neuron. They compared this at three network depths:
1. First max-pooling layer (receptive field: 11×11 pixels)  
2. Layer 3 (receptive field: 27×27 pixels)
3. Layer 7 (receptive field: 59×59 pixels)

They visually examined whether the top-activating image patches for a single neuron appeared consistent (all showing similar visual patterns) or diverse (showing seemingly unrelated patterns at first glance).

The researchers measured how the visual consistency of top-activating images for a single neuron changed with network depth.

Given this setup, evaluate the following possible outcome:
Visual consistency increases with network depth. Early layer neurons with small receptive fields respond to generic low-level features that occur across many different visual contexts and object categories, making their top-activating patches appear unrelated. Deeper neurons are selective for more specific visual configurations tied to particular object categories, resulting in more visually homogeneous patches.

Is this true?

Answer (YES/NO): NO